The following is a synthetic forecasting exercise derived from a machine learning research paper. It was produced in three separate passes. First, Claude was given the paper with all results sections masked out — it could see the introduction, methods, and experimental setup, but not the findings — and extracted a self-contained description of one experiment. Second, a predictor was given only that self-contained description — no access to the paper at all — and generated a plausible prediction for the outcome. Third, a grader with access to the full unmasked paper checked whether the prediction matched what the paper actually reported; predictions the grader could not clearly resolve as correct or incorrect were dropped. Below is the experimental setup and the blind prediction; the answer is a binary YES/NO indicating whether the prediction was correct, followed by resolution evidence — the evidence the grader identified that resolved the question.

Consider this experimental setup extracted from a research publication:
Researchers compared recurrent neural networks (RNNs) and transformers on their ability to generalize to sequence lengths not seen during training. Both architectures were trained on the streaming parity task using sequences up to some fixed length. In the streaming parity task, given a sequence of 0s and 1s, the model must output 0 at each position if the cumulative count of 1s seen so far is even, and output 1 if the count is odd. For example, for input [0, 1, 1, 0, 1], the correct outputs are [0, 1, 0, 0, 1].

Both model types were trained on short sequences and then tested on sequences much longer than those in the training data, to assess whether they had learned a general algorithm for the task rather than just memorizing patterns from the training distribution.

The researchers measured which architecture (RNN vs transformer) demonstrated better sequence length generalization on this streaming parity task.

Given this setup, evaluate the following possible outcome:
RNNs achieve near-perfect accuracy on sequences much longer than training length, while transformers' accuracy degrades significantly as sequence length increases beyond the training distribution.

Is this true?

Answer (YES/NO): YES